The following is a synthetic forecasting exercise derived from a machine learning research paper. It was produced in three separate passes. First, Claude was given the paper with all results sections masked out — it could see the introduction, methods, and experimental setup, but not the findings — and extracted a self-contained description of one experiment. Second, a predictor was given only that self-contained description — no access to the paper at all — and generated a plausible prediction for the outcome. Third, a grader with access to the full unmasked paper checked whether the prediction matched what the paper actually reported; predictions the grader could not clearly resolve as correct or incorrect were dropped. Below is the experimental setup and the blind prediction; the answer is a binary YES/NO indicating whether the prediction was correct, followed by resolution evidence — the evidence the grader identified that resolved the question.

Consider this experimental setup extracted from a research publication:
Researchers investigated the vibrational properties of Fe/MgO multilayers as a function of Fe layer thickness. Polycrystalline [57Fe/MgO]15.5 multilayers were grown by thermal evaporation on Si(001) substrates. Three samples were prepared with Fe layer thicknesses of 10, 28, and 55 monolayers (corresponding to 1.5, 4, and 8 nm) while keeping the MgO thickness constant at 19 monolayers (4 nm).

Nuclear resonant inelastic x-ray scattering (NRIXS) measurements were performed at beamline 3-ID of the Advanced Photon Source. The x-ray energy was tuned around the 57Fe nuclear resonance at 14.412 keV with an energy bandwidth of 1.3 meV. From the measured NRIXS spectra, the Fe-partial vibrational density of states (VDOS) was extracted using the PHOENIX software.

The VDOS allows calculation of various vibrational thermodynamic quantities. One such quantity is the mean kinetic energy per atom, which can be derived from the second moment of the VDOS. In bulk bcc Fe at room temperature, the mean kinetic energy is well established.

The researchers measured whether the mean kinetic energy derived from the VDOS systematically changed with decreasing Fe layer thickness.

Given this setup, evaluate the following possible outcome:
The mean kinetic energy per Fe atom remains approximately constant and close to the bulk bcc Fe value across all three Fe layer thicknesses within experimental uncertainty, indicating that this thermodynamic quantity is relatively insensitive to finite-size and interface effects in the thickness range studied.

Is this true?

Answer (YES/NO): NO